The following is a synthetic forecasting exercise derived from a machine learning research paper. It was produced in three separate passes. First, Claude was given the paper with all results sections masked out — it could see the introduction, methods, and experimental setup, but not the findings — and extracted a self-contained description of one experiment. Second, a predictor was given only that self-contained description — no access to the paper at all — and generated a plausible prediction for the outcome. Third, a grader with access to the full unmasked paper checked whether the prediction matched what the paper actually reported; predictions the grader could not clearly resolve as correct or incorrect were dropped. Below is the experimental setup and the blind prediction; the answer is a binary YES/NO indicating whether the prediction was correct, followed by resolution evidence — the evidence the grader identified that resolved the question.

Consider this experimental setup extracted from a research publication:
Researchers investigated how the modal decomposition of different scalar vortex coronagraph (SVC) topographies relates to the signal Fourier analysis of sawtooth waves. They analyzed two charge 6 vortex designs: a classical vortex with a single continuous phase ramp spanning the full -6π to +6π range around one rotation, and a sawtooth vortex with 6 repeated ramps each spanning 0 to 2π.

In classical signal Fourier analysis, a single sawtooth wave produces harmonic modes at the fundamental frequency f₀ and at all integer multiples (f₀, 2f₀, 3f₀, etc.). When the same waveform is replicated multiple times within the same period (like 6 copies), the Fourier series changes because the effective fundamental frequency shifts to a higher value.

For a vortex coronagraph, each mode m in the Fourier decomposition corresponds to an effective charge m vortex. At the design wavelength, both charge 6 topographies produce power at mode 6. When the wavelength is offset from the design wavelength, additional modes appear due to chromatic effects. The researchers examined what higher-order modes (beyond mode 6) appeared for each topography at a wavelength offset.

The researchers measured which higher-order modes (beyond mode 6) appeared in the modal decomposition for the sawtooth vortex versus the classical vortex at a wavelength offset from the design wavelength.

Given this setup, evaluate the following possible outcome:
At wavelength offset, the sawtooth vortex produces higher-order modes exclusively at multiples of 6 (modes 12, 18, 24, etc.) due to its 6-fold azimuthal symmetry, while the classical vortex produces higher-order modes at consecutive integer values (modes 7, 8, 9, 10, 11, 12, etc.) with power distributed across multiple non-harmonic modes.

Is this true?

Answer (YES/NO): YES